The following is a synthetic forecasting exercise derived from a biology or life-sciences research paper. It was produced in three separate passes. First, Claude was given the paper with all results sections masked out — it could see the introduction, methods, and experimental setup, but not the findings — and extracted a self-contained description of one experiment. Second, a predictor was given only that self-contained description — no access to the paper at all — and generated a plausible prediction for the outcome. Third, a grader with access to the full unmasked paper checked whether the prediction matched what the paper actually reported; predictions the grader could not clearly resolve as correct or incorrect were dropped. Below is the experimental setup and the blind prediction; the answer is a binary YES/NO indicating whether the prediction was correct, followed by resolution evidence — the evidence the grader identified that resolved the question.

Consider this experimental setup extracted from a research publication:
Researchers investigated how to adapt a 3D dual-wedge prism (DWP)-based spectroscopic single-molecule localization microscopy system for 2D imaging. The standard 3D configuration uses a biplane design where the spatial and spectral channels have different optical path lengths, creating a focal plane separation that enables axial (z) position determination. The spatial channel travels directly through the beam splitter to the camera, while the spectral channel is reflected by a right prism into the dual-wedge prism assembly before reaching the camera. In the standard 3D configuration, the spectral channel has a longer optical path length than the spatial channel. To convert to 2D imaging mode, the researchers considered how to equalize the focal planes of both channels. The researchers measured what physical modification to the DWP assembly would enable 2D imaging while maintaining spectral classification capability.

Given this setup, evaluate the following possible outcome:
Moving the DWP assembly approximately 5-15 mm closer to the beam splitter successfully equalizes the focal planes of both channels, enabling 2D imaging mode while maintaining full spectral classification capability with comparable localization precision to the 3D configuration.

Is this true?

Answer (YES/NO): NO